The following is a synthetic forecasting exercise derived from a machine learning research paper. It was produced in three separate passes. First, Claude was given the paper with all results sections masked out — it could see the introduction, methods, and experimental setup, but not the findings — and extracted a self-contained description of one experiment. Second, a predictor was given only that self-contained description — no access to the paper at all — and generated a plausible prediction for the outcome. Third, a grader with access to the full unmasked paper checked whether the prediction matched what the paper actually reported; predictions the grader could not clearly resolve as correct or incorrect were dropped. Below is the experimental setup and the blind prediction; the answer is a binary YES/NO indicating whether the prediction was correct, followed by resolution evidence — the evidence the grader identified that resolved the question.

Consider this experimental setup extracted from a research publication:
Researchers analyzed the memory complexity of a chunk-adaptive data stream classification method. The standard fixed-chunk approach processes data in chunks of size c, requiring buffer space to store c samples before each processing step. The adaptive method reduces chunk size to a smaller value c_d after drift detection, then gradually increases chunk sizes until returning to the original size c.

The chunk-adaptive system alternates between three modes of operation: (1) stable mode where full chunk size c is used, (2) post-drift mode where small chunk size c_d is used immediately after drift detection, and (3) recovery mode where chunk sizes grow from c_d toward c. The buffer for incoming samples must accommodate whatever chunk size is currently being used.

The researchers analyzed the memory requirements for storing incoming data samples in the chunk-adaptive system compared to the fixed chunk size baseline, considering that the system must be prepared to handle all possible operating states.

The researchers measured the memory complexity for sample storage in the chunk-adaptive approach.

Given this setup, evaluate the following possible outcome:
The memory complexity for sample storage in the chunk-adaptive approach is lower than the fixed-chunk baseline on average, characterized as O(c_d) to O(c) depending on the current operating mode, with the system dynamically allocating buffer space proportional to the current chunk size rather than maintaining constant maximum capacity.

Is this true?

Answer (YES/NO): NO